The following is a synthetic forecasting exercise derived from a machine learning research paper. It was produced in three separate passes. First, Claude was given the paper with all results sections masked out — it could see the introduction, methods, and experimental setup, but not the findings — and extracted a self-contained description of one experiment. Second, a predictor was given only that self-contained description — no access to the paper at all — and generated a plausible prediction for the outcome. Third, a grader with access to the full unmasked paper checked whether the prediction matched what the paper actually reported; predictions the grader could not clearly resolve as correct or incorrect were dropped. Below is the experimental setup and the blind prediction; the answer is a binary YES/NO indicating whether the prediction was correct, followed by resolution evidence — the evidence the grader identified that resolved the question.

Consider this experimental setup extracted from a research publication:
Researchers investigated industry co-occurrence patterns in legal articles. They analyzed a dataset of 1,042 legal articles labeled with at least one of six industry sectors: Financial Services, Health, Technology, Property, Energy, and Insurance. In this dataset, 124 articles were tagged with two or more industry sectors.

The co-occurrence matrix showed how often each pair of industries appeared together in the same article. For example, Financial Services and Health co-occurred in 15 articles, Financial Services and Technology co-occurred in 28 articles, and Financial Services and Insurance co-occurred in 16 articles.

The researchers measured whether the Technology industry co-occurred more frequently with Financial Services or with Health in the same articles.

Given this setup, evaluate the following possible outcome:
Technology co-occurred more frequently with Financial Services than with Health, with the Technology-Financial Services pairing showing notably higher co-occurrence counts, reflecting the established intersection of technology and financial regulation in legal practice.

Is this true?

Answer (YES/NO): NO